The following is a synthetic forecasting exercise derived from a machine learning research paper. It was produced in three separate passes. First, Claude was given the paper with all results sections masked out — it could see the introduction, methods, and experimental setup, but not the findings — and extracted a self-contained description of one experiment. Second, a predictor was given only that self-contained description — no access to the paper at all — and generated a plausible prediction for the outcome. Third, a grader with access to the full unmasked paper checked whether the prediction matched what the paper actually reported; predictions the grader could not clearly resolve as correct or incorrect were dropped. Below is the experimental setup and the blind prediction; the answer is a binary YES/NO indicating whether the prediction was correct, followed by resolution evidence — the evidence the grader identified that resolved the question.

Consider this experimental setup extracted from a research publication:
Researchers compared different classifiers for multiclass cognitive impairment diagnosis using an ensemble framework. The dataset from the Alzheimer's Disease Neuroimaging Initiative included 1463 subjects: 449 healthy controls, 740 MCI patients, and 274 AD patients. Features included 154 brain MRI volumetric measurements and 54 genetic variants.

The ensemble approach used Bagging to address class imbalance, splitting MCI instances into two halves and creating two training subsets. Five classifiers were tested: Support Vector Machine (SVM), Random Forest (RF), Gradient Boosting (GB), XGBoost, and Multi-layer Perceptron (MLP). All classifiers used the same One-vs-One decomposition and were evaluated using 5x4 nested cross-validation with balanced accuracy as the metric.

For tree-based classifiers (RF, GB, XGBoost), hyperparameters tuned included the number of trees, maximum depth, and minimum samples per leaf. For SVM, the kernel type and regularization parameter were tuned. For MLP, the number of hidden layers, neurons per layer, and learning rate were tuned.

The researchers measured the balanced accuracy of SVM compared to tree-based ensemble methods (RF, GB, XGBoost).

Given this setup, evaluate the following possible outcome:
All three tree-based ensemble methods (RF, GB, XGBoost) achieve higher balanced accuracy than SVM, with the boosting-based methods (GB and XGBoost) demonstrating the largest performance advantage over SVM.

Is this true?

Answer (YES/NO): NO